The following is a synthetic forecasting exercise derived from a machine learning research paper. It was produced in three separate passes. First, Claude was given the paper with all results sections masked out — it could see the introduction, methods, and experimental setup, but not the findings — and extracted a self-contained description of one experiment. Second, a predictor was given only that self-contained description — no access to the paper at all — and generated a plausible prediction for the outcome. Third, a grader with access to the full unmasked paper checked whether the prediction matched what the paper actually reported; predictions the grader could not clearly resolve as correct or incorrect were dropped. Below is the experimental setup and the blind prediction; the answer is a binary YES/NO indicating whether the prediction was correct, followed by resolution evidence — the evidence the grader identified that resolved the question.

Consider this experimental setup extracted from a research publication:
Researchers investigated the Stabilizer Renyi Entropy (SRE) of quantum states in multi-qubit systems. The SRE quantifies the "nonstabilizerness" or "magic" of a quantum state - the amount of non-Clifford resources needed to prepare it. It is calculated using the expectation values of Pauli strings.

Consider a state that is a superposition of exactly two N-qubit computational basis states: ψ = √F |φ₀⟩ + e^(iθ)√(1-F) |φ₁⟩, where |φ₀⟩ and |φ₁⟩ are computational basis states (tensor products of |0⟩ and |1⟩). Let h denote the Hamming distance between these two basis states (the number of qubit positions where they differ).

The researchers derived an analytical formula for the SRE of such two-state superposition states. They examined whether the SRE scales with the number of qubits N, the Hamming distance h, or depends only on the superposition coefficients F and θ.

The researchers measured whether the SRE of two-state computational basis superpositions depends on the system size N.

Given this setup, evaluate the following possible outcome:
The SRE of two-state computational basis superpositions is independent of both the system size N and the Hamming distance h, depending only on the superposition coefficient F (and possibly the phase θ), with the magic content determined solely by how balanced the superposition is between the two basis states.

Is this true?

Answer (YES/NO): YES